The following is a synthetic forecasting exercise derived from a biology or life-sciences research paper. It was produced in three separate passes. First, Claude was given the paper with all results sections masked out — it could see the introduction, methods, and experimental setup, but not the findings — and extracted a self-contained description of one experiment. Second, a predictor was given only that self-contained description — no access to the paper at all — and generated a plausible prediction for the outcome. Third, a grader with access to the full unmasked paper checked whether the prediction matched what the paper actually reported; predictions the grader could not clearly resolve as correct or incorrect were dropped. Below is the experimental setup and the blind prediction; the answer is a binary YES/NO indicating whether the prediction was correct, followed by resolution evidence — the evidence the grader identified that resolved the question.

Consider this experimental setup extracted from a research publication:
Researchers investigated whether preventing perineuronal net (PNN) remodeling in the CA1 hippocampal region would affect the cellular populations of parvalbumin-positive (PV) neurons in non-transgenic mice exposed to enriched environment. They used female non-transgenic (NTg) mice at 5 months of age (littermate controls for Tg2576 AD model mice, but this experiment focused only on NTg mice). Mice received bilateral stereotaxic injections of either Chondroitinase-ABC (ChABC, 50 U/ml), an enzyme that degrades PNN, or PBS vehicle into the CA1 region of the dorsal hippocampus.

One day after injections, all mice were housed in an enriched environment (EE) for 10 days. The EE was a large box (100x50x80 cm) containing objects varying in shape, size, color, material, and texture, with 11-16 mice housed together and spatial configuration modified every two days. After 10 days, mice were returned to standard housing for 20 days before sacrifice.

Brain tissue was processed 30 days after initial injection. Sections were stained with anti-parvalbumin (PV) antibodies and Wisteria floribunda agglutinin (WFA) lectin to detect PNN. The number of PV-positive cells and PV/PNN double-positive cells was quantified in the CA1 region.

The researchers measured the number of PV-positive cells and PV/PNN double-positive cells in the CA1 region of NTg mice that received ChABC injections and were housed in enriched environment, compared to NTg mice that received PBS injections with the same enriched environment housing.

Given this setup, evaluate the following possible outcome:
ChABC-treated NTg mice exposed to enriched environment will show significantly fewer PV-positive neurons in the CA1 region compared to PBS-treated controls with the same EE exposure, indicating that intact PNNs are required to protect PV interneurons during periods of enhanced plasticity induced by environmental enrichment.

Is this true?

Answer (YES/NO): NO